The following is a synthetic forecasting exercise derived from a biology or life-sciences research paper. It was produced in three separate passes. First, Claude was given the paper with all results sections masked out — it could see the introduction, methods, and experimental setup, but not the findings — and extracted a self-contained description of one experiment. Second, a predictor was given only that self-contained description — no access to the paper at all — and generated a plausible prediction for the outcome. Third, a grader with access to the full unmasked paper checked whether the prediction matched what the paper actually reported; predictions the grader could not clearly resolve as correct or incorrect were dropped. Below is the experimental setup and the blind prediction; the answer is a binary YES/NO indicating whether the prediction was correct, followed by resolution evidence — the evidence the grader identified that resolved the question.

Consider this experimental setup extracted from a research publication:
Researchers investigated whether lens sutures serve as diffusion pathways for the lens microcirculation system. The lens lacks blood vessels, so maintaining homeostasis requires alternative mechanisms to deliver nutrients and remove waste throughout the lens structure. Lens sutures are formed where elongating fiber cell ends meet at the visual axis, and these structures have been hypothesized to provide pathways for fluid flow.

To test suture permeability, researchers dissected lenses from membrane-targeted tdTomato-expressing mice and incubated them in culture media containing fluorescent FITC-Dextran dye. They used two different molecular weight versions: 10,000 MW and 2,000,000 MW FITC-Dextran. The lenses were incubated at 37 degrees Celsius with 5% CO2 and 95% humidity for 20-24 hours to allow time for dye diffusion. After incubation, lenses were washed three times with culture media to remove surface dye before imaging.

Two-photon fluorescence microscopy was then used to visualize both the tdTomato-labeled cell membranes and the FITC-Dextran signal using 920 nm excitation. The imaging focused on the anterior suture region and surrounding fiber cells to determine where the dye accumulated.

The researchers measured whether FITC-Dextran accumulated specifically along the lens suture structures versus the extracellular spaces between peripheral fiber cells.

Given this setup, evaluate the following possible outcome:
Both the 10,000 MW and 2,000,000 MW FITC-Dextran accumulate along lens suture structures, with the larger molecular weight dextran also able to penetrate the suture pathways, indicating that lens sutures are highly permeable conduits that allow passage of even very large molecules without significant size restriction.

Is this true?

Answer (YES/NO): NO